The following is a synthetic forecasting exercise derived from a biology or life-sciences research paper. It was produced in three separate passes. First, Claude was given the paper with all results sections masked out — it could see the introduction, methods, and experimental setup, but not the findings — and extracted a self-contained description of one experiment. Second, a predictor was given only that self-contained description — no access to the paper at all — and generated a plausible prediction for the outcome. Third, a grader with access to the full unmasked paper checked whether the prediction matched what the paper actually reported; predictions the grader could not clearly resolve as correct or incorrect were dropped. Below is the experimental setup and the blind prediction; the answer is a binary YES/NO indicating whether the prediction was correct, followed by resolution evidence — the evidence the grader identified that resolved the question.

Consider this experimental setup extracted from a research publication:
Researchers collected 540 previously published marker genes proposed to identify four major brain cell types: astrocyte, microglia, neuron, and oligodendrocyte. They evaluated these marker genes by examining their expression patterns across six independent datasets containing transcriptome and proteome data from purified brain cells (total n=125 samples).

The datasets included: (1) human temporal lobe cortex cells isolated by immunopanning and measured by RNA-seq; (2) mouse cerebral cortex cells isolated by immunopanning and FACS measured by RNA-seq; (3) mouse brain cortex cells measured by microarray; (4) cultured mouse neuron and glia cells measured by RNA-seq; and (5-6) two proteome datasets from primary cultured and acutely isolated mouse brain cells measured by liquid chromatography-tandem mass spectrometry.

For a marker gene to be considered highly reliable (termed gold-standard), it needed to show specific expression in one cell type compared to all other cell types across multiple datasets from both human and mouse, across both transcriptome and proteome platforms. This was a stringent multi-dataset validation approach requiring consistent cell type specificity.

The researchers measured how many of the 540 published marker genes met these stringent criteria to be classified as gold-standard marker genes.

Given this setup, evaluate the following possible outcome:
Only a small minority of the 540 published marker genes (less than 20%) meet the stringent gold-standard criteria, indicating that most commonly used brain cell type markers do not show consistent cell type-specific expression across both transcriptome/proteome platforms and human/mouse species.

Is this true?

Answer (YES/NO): YES